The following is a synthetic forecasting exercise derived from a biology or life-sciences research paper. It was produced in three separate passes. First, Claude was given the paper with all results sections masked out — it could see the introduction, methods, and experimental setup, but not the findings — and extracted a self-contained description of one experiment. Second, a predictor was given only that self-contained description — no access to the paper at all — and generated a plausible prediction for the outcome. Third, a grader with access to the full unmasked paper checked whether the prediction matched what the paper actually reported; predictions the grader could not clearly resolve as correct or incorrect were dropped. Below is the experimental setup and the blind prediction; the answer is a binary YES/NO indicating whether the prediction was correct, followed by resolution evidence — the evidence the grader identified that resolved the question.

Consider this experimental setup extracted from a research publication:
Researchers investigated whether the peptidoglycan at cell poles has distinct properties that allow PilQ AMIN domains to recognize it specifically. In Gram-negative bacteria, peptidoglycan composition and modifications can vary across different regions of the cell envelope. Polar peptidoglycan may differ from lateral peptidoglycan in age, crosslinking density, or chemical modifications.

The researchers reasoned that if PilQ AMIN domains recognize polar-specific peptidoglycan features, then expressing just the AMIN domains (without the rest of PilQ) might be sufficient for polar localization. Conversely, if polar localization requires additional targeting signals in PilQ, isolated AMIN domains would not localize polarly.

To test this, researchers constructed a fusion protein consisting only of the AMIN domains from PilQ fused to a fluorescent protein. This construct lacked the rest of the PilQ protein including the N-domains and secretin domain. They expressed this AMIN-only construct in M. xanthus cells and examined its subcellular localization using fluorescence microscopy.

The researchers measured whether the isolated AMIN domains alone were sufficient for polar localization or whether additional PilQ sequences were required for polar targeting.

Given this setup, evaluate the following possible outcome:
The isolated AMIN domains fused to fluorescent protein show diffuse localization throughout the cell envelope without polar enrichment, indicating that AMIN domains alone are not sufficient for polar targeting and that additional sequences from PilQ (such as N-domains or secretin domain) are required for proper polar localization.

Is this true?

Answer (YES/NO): NO